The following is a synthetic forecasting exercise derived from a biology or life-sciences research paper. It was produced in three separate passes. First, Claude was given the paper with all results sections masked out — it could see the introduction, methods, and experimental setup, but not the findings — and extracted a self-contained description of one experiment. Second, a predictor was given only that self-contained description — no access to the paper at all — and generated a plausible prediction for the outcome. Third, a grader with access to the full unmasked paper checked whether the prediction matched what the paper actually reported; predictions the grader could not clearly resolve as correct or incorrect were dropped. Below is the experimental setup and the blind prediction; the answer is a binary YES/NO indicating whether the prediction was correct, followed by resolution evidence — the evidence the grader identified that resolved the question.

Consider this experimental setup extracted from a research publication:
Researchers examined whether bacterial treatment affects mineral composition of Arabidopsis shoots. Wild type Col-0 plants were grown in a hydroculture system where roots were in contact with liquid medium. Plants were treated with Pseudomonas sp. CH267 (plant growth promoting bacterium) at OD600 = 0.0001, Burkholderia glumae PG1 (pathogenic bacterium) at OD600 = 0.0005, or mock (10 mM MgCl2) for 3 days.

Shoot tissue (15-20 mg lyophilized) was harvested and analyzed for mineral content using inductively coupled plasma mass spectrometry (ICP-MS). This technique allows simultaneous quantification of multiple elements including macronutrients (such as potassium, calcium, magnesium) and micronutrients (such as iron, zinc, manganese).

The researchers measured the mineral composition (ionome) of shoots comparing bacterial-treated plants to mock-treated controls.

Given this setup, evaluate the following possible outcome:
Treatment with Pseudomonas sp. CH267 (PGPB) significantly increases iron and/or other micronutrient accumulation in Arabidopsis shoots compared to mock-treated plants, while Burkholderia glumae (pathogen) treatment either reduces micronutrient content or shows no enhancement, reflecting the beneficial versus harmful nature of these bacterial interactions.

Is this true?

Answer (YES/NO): NO